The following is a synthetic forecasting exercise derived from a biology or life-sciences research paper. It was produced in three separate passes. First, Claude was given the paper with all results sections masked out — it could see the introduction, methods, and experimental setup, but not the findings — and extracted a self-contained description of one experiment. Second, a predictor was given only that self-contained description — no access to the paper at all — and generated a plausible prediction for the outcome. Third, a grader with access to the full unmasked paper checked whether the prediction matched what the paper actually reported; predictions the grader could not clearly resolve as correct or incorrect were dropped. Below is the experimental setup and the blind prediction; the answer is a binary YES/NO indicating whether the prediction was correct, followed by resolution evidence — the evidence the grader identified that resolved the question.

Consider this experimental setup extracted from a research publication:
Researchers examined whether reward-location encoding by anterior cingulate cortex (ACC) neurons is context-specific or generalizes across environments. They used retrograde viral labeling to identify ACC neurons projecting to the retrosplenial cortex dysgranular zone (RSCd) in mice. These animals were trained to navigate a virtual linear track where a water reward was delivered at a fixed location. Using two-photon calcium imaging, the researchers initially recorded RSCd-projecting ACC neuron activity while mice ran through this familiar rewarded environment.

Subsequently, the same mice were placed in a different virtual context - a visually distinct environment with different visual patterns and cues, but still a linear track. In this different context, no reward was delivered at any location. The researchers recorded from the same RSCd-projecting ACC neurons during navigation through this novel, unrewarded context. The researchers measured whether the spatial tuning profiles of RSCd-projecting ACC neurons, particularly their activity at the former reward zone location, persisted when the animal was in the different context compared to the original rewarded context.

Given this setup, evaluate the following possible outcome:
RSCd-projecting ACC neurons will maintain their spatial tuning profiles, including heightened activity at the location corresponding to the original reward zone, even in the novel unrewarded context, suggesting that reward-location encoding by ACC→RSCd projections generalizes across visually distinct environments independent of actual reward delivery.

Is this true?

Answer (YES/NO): NO